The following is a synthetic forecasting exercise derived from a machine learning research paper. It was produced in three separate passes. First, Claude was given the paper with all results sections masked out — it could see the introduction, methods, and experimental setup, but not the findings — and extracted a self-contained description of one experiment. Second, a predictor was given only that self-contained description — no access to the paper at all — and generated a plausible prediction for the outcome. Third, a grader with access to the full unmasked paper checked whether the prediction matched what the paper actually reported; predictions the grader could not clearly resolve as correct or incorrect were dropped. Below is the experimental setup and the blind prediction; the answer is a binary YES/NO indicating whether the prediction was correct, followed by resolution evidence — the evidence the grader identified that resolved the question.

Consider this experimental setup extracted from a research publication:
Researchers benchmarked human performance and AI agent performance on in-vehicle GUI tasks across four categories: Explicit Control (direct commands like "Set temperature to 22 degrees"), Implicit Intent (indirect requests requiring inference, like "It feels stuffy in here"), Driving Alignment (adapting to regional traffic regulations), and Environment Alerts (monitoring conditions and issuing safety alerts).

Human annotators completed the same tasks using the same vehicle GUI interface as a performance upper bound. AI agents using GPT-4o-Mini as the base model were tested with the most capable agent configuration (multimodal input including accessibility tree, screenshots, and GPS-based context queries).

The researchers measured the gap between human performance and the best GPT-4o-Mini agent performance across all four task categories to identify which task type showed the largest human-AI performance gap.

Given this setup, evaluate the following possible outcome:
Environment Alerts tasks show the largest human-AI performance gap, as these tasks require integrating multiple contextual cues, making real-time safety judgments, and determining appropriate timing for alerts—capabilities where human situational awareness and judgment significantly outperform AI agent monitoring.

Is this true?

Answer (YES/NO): NO